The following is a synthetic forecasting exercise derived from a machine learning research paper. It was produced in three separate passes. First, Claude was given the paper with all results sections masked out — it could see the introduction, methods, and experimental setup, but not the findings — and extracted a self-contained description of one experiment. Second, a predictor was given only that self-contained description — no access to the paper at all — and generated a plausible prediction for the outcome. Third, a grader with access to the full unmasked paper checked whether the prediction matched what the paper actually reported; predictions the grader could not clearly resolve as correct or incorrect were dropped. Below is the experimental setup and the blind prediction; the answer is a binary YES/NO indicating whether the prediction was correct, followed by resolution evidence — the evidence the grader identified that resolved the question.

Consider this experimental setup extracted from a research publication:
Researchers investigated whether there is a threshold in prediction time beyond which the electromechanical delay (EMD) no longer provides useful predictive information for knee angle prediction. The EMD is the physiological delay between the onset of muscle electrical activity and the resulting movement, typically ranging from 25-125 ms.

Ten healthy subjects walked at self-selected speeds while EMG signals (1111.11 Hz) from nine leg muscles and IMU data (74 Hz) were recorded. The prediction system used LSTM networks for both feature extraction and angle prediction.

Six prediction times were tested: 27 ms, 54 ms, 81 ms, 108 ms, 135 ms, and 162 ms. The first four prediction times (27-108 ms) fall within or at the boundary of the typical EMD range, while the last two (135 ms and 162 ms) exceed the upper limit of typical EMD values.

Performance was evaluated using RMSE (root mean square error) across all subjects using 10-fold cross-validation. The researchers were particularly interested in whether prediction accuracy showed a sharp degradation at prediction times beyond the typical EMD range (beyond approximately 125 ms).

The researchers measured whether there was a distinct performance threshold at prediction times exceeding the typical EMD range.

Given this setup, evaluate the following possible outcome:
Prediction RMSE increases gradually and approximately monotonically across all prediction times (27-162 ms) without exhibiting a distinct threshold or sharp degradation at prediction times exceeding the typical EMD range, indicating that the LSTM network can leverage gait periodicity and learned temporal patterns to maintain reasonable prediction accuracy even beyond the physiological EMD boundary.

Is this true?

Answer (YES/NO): NO